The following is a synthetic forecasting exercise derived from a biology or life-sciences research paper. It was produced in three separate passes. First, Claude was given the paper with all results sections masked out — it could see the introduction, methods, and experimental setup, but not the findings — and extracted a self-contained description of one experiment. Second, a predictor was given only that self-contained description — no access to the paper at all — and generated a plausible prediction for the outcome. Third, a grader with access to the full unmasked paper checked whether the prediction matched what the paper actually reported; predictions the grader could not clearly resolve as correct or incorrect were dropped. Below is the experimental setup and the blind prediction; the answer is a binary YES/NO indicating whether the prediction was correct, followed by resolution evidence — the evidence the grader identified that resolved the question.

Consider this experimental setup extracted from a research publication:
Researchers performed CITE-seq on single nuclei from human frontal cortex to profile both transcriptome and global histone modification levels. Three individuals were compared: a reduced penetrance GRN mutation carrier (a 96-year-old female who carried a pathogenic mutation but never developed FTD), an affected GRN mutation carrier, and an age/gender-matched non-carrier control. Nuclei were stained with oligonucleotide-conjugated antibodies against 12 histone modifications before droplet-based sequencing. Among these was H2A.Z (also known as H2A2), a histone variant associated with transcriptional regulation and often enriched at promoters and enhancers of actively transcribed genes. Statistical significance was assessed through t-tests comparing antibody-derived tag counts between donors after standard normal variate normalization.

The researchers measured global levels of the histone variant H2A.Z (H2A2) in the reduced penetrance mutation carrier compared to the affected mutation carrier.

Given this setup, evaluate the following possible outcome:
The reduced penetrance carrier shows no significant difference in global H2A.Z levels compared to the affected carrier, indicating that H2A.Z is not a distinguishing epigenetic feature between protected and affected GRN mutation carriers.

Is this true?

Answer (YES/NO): NO